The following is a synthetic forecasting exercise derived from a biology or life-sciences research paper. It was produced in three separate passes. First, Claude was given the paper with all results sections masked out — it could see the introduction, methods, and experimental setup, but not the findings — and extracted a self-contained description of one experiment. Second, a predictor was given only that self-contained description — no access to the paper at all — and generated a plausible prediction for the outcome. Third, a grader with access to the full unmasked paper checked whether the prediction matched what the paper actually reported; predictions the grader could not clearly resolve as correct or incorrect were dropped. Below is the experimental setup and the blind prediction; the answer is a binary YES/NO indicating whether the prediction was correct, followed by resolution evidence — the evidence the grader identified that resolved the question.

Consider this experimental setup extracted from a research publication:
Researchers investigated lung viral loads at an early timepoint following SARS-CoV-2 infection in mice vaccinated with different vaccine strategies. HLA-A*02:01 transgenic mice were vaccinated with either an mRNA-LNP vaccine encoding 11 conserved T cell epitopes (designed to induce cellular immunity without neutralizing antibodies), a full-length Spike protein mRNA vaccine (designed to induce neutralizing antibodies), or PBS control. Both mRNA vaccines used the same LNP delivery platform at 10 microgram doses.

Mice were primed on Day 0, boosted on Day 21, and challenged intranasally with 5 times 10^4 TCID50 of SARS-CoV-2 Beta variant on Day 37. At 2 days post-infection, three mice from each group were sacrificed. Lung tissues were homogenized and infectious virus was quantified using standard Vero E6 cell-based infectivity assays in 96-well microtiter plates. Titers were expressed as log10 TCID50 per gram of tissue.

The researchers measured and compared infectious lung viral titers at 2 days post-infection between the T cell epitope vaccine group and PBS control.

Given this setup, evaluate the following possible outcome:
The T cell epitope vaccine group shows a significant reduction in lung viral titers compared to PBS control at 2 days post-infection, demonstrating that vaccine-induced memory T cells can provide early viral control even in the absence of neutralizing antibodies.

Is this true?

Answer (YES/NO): YES